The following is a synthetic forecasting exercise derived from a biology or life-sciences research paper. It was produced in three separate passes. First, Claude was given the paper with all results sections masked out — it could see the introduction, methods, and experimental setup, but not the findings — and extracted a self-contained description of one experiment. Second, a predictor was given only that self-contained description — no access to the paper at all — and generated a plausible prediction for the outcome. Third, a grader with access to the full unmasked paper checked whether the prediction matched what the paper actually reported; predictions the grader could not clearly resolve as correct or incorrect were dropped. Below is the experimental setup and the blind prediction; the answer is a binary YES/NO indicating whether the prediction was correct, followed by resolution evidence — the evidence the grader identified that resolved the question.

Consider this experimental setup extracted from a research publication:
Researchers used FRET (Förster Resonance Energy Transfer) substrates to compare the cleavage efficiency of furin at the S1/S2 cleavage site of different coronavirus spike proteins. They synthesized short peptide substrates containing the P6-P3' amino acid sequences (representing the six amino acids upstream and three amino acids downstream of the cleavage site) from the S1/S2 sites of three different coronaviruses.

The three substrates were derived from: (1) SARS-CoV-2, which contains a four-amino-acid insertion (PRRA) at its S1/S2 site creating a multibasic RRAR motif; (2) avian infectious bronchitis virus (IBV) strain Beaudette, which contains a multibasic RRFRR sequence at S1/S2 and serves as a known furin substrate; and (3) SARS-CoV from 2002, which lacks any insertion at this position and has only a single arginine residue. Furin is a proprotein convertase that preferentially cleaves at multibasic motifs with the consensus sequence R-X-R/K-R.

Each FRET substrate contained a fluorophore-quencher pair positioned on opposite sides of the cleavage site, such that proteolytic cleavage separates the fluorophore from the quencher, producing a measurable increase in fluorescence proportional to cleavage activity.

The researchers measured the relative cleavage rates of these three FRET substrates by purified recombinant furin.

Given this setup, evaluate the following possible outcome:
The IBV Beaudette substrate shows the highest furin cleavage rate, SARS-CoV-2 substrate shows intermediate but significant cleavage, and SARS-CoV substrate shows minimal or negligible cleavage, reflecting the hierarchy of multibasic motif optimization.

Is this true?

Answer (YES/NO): NO